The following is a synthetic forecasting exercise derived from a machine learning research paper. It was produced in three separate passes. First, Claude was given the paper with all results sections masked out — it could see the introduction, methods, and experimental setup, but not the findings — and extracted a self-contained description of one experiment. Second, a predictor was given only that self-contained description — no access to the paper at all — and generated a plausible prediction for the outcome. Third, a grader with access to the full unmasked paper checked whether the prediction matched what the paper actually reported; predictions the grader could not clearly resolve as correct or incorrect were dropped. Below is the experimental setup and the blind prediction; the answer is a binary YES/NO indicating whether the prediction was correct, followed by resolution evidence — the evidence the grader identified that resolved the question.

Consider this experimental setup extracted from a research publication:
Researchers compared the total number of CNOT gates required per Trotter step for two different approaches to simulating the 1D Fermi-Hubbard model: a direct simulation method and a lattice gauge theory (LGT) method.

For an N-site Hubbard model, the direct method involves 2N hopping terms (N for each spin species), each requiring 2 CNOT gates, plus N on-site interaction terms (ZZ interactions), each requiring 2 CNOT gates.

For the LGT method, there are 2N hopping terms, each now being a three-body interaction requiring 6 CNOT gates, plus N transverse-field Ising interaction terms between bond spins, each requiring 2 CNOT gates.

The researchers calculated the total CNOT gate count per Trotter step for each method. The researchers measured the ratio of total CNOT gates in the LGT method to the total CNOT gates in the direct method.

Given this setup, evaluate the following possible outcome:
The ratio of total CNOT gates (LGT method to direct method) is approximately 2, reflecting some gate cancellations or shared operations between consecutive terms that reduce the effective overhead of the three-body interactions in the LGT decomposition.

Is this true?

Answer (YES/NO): NO